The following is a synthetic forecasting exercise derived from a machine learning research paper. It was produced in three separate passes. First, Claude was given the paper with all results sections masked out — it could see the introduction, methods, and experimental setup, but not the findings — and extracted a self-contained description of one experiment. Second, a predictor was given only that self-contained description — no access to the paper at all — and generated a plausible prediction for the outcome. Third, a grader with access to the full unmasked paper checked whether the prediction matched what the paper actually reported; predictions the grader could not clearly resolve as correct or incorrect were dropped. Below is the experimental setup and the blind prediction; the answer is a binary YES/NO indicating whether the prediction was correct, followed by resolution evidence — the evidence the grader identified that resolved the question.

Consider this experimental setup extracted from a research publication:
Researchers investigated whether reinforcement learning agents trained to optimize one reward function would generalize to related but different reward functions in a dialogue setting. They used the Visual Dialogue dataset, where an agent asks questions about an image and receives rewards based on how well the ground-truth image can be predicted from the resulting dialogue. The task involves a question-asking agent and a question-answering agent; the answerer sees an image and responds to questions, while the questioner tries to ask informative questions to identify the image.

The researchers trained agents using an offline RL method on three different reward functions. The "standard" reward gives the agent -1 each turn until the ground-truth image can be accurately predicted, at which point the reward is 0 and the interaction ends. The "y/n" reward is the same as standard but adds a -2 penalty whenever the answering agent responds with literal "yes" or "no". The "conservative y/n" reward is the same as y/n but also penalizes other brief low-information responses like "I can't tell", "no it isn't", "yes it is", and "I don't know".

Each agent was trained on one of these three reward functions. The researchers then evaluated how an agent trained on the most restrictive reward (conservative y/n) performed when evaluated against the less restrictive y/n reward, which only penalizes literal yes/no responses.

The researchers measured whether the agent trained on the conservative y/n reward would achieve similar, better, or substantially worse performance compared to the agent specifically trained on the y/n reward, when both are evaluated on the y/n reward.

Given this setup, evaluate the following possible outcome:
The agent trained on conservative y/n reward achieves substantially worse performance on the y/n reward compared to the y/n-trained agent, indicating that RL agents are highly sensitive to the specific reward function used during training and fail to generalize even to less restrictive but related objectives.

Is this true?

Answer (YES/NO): NO